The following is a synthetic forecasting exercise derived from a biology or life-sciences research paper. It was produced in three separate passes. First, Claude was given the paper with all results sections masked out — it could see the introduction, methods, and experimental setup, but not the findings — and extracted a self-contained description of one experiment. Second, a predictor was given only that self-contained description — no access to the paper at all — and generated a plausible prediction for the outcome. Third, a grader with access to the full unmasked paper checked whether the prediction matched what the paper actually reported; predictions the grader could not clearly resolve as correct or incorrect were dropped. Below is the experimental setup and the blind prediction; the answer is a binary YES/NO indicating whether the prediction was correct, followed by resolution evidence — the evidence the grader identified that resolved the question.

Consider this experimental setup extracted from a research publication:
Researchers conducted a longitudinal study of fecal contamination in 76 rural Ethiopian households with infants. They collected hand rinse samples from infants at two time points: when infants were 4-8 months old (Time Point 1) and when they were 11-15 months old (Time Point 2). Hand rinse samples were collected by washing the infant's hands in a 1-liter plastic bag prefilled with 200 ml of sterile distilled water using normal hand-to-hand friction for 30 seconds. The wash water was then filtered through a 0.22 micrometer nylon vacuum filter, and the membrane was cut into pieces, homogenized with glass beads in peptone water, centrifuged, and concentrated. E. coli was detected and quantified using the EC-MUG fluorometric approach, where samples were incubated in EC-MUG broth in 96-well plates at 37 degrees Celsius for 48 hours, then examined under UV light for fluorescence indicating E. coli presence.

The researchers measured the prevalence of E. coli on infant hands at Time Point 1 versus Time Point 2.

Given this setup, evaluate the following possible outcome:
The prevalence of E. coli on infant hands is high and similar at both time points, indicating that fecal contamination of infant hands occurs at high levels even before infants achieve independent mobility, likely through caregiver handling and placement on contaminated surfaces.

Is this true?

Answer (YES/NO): NO